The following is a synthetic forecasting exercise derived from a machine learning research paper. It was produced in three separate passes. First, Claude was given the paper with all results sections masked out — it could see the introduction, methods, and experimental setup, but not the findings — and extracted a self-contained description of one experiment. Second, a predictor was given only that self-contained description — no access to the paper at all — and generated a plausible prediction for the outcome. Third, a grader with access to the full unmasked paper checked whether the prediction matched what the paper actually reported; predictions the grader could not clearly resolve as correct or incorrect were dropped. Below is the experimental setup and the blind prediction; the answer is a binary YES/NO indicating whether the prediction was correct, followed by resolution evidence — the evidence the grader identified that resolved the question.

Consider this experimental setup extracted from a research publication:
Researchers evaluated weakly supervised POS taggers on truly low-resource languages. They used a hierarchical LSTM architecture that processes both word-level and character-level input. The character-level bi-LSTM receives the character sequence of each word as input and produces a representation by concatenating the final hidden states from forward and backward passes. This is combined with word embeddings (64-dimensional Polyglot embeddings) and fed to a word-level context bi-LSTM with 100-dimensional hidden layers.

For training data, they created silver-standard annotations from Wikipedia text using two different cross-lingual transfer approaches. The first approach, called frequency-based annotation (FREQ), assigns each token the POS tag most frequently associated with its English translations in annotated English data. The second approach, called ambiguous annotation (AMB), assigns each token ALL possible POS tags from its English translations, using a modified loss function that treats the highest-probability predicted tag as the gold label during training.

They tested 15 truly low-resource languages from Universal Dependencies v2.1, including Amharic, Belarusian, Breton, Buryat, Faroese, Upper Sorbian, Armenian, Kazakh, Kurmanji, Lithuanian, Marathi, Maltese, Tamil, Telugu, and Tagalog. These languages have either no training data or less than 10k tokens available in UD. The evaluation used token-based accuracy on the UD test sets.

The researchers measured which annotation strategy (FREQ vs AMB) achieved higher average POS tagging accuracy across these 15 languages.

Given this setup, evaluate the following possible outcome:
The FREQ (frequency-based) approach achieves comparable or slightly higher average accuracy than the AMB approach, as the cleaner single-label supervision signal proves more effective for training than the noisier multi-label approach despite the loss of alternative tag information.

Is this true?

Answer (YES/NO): NO